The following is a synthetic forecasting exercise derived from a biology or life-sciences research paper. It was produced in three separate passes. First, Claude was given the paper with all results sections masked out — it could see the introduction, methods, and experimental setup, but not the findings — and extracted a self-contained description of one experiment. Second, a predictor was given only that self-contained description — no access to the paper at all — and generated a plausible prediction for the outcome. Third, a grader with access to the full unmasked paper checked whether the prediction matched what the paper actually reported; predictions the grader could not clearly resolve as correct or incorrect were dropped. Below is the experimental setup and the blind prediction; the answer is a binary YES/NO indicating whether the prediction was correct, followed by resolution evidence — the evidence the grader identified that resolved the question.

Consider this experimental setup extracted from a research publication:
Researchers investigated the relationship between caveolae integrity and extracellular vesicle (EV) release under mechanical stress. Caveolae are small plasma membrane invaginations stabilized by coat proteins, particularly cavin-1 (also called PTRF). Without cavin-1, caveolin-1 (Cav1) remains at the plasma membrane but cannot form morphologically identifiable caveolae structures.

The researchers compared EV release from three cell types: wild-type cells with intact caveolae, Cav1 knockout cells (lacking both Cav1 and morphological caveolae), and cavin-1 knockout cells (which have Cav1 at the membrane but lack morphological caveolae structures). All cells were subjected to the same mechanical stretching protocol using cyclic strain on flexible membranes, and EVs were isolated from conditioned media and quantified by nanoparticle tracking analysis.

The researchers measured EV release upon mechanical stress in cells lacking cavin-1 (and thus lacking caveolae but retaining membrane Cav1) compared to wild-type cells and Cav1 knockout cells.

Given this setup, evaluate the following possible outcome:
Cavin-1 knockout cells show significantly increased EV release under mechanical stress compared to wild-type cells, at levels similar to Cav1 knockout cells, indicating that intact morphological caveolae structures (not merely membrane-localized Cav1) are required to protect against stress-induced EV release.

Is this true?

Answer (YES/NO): NO